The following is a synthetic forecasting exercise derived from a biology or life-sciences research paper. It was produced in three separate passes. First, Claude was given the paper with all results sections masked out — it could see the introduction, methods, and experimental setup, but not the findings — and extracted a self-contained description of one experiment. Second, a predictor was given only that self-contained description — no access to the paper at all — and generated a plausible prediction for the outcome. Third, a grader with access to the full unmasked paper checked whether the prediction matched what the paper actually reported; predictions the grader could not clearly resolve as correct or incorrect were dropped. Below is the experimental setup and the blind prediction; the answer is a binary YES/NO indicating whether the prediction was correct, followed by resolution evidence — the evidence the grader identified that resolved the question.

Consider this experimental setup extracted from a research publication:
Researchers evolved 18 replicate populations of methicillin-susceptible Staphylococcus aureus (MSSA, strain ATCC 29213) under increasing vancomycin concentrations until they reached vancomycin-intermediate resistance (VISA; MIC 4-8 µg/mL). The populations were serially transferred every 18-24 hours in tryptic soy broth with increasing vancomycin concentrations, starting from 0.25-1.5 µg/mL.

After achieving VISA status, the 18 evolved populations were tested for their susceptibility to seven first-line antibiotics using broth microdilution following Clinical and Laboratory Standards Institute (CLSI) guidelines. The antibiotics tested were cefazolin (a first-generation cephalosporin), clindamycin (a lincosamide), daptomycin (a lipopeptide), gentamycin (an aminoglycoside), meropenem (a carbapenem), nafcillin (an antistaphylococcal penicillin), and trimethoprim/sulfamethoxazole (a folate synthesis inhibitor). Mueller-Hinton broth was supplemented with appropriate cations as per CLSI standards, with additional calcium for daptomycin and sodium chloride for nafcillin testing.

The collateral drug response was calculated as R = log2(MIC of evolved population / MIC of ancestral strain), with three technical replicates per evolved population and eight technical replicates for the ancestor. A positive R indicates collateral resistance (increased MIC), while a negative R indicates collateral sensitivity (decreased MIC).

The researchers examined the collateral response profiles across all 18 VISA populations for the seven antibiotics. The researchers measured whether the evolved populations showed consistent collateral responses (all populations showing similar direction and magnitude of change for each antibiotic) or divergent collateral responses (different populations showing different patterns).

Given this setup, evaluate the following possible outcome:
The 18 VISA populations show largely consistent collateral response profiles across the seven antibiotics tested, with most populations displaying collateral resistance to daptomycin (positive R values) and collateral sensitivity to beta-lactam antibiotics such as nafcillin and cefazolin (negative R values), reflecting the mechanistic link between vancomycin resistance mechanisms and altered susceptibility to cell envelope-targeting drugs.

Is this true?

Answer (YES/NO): NO